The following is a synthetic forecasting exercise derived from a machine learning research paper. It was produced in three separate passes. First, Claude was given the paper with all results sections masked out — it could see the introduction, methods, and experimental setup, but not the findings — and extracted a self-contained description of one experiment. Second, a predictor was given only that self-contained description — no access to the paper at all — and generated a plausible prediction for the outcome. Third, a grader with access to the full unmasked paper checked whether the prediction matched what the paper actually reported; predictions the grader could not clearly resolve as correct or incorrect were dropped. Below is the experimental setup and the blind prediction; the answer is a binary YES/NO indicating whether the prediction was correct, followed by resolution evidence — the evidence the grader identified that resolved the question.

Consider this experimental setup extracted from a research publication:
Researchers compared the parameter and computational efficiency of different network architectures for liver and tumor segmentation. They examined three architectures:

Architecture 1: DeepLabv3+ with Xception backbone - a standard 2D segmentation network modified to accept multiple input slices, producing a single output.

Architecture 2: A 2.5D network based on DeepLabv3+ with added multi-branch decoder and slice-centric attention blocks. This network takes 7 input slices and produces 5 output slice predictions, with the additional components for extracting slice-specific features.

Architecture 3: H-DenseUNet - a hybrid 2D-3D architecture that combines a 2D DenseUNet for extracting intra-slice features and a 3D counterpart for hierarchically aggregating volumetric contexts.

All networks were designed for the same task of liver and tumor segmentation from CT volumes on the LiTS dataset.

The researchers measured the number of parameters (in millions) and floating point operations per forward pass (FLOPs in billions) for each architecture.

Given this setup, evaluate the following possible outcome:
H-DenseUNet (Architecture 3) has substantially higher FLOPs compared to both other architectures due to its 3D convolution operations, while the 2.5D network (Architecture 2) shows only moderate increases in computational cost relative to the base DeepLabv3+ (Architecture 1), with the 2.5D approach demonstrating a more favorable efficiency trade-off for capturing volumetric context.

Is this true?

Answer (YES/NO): YES